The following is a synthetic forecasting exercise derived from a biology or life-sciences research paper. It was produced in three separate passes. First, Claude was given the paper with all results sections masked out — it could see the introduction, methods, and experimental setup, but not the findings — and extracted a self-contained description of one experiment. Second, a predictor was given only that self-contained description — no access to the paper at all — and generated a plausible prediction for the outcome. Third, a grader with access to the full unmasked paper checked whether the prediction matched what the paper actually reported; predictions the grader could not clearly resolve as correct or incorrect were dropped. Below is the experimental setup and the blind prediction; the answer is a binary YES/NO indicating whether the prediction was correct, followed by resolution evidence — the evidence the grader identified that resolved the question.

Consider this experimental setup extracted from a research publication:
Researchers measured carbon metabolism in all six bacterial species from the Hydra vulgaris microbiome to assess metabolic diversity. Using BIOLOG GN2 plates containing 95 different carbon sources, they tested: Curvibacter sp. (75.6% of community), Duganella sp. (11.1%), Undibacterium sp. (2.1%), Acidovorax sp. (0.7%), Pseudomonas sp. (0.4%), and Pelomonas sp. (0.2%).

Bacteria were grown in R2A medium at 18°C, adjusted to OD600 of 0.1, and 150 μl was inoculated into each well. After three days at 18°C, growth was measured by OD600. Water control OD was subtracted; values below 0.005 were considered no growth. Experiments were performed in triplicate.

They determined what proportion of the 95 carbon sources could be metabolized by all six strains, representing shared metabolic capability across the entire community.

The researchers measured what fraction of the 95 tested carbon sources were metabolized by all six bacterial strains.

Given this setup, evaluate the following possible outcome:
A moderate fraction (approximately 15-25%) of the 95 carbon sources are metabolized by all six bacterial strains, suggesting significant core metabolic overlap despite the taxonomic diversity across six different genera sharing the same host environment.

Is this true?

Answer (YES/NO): YES